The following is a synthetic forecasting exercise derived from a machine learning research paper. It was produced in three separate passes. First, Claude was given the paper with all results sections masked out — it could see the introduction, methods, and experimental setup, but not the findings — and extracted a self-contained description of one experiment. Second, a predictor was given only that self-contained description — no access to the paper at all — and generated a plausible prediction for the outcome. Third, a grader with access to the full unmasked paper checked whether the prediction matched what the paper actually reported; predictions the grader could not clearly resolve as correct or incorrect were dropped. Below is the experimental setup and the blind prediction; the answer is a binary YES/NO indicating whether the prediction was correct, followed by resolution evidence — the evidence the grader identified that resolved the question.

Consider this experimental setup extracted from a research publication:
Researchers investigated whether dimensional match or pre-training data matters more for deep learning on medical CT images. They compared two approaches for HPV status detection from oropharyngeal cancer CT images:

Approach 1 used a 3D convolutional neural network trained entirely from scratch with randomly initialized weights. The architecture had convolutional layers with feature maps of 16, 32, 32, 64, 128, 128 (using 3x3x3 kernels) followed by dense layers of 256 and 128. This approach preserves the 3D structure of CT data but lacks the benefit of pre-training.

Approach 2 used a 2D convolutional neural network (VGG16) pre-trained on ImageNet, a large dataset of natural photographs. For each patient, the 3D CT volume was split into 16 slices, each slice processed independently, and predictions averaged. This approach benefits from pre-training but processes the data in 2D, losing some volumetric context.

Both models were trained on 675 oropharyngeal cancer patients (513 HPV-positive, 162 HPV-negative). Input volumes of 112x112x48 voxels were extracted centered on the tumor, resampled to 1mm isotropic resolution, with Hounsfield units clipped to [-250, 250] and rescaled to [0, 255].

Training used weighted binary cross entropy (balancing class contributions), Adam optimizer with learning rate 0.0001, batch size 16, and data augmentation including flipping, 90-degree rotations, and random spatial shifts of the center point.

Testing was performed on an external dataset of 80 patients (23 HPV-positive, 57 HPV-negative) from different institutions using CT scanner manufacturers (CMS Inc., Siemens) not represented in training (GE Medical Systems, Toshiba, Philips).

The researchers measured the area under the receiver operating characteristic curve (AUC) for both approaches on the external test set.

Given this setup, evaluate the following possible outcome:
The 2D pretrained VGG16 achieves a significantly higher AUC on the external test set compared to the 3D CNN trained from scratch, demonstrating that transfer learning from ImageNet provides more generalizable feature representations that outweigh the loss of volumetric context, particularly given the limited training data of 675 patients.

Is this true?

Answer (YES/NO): YES